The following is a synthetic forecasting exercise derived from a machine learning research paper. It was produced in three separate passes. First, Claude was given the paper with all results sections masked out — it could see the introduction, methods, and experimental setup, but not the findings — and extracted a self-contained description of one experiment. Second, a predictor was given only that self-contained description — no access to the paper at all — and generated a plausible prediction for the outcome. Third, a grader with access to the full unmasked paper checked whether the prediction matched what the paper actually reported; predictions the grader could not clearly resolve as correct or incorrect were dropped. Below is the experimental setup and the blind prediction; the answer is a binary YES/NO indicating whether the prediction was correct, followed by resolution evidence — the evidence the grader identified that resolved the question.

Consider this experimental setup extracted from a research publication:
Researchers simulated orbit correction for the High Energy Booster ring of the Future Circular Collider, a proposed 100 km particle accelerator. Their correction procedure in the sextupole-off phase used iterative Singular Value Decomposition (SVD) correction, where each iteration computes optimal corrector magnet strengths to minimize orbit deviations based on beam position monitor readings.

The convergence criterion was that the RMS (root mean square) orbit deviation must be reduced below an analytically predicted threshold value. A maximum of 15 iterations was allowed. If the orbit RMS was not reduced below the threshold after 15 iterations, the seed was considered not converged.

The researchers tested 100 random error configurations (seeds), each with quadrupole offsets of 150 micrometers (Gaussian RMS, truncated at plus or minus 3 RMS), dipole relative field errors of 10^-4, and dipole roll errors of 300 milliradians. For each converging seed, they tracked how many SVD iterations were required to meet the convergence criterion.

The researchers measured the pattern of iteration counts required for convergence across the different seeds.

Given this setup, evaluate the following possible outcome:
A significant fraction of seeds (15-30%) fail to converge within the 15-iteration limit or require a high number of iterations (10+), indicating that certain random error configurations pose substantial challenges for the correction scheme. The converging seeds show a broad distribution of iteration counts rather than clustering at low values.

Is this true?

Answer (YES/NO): NO